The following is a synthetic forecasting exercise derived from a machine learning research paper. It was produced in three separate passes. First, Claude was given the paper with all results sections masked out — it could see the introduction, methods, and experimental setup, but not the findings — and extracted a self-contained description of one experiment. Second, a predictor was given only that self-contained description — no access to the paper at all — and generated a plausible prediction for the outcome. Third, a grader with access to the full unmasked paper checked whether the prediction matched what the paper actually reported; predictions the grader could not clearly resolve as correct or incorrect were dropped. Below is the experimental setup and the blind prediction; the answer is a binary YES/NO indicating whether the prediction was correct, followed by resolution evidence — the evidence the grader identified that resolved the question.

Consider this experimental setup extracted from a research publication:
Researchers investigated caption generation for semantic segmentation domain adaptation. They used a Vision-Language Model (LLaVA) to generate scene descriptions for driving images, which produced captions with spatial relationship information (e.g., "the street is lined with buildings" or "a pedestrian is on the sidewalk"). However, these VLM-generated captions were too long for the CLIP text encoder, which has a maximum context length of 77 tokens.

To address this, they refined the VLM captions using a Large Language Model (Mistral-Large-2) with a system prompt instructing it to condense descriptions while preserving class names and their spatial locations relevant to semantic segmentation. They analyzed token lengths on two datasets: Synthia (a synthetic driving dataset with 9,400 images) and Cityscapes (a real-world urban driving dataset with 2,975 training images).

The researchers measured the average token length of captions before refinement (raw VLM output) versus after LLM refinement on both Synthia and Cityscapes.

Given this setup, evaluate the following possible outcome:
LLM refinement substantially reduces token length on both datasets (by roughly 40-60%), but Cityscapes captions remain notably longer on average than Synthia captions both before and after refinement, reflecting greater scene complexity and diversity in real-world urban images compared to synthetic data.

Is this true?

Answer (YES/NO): NO